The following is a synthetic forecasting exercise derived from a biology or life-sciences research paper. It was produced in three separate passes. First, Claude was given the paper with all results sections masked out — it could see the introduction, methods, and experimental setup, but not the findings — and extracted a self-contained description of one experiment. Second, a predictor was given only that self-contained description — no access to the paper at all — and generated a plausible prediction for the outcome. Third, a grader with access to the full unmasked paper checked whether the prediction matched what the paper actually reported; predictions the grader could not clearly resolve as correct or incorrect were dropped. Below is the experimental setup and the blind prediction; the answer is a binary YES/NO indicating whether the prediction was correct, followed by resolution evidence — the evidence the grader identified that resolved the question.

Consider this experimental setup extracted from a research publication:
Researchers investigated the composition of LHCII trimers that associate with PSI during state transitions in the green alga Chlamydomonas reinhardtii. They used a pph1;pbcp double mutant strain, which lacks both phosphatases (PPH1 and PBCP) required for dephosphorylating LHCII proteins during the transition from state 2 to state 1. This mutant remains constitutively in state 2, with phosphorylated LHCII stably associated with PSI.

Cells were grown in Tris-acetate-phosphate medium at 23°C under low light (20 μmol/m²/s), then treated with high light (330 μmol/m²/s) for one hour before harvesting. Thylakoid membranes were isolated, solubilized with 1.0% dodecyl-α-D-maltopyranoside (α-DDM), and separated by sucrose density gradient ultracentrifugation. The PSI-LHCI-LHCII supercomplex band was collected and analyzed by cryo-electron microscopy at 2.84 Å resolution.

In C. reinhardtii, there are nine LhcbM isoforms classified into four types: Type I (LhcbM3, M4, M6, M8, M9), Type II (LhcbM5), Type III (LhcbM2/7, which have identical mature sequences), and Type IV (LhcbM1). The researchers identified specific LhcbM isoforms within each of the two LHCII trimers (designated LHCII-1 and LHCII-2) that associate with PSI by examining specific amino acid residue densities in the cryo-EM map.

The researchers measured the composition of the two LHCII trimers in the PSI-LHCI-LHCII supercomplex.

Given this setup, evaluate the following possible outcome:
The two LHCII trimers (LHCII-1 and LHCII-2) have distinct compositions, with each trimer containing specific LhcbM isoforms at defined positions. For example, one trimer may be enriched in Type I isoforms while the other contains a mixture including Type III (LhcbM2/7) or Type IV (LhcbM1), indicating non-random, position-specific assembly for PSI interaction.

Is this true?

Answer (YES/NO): NO